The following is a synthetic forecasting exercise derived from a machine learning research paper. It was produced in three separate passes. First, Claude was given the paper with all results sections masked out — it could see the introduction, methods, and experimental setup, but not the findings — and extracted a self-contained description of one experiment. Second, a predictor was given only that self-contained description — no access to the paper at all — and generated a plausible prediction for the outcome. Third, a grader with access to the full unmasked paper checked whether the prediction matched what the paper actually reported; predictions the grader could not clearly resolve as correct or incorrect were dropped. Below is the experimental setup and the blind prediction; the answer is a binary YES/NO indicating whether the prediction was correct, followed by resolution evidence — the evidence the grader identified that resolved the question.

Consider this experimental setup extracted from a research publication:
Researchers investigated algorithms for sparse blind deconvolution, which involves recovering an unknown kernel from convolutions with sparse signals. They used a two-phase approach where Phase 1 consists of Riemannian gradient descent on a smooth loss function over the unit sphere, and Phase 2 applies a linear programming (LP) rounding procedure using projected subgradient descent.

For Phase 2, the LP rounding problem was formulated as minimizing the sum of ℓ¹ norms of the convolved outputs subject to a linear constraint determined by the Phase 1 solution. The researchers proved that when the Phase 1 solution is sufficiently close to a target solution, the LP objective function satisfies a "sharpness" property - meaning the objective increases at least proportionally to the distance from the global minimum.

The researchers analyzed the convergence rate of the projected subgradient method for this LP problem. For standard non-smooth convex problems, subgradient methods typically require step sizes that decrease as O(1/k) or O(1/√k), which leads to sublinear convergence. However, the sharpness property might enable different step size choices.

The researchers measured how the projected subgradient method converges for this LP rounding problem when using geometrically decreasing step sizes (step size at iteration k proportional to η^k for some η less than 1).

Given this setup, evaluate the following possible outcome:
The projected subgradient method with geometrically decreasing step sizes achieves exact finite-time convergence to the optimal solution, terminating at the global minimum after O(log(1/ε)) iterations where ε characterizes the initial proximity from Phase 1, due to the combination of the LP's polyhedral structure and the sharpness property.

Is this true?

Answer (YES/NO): NO